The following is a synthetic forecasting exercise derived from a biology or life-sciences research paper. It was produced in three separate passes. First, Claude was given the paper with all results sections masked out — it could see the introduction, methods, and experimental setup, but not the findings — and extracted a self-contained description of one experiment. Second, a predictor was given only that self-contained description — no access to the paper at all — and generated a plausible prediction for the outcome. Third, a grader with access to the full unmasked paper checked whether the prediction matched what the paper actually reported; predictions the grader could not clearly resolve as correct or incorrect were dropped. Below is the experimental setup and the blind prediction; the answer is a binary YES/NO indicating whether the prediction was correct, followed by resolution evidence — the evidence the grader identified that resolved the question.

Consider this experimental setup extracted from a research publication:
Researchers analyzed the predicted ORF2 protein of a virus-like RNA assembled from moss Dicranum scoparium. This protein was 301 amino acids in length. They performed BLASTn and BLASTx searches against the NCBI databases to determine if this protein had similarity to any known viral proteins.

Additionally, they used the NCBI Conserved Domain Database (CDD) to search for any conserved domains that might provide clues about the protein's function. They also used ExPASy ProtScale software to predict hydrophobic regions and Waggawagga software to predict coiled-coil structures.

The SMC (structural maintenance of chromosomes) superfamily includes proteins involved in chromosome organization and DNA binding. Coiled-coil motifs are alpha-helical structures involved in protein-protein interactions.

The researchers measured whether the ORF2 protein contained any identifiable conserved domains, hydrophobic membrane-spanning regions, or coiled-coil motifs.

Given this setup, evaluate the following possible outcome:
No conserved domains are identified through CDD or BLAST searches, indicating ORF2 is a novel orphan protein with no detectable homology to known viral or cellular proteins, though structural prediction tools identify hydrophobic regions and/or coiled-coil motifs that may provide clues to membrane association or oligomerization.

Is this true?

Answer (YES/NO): NO